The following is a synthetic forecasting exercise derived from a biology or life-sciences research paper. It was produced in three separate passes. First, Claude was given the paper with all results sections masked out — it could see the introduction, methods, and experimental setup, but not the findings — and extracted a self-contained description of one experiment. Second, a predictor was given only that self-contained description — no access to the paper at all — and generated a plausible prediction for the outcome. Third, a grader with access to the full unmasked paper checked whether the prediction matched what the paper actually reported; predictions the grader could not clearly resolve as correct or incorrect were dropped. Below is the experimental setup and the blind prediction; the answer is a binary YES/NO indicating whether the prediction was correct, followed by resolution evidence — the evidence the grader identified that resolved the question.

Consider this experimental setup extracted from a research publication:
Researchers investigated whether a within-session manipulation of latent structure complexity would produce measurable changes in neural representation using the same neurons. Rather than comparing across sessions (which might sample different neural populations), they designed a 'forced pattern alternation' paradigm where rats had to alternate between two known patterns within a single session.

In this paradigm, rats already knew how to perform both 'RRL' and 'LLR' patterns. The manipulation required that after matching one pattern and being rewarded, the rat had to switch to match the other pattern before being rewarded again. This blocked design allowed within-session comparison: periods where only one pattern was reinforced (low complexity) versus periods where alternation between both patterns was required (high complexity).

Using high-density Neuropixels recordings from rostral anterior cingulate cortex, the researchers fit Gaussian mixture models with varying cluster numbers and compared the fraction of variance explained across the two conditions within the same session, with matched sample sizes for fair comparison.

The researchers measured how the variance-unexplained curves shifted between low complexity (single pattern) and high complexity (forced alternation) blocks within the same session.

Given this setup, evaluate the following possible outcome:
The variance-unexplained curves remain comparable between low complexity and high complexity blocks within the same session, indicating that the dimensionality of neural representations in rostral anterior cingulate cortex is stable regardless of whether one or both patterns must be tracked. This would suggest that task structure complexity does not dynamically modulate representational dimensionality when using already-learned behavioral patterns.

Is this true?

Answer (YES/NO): NO